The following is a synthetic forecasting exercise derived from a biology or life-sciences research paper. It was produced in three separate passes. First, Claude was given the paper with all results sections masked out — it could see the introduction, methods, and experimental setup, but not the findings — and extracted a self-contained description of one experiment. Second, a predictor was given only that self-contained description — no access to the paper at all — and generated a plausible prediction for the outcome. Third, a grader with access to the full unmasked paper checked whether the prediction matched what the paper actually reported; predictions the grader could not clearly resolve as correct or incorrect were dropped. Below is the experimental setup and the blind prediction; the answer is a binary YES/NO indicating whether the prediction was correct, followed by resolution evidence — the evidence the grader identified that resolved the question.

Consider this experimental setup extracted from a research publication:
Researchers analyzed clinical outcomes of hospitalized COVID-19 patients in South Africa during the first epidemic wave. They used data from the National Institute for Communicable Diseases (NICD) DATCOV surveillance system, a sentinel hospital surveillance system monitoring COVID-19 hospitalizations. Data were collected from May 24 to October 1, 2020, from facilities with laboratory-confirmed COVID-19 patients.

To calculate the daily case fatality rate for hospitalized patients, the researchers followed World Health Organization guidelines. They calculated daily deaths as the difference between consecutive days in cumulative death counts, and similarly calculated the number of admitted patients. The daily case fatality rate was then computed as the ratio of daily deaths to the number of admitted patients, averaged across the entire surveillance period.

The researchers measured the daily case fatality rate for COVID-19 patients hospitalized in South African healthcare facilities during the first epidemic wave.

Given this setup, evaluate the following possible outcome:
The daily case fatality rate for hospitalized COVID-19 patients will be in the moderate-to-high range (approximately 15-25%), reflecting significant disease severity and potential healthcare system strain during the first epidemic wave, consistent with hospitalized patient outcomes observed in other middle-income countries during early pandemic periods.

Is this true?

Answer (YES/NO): NO